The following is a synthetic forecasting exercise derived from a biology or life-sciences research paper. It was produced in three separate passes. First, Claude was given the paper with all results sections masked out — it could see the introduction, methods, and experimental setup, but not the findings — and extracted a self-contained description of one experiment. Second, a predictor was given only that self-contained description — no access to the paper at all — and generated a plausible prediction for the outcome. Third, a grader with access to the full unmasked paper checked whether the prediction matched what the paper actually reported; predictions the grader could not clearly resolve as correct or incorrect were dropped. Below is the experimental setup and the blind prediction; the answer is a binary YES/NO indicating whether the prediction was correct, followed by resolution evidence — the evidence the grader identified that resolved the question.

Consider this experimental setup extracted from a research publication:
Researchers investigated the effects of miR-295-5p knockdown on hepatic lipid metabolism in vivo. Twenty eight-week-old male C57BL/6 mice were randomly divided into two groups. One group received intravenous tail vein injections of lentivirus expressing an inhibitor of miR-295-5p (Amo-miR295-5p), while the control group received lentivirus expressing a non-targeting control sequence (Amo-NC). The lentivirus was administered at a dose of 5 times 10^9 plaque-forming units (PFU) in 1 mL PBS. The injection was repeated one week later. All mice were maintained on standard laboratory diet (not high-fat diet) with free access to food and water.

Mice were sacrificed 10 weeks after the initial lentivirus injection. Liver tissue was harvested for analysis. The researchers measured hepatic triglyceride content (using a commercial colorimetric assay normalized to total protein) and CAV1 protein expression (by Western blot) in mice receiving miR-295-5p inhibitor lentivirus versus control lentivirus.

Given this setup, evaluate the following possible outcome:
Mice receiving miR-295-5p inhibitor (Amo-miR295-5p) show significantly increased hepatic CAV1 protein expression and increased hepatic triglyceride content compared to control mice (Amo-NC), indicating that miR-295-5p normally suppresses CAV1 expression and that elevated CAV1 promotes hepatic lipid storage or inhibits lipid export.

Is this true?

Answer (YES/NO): YES